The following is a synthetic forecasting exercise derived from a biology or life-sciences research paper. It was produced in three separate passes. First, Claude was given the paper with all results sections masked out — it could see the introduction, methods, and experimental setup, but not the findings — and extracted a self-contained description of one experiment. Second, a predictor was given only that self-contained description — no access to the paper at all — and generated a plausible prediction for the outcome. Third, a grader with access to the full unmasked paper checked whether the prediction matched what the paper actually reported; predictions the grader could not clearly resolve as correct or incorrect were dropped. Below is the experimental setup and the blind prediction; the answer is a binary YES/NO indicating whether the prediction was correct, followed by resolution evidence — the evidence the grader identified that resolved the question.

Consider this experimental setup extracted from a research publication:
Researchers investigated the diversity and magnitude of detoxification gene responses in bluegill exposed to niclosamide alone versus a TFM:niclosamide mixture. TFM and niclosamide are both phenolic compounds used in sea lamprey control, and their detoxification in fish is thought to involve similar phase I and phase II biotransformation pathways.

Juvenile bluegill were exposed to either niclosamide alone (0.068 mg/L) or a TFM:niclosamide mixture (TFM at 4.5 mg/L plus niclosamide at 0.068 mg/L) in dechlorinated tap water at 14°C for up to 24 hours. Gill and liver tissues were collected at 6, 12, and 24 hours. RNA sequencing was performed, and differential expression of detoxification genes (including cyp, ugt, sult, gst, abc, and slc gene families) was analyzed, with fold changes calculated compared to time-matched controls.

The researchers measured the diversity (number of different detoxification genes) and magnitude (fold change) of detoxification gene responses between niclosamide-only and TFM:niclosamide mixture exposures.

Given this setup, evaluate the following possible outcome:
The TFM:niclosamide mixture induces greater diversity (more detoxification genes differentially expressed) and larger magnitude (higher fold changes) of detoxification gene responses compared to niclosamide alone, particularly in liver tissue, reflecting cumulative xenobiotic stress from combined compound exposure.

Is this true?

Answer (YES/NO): NO